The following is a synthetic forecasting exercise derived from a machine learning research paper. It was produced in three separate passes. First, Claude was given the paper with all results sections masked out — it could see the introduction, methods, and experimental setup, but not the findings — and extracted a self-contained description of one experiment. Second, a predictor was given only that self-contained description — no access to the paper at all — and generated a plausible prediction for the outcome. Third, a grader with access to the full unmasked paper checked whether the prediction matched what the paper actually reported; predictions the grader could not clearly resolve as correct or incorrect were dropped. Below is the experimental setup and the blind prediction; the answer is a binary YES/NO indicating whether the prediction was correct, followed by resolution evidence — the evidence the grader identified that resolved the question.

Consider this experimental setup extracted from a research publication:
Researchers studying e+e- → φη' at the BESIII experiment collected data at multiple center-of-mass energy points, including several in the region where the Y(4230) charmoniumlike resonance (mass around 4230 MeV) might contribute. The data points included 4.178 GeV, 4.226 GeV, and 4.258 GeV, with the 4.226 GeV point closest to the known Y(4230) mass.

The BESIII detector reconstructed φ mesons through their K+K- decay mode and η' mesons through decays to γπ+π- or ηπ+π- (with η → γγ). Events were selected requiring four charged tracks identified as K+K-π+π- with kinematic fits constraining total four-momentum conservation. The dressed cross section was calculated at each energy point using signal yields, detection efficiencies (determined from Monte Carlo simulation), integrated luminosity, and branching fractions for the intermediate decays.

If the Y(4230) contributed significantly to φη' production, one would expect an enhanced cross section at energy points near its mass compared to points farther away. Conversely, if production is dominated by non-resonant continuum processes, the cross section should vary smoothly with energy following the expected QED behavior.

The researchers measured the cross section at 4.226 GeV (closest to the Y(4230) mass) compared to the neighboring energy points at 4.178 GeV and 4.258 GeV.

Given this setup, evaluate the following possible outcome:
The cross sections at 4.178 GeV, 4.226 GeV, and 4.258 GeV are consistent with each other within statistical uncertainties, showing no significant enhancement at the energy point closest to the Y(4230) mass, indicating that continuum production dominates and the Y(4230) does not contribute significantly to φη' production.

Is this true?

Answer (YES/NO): YES